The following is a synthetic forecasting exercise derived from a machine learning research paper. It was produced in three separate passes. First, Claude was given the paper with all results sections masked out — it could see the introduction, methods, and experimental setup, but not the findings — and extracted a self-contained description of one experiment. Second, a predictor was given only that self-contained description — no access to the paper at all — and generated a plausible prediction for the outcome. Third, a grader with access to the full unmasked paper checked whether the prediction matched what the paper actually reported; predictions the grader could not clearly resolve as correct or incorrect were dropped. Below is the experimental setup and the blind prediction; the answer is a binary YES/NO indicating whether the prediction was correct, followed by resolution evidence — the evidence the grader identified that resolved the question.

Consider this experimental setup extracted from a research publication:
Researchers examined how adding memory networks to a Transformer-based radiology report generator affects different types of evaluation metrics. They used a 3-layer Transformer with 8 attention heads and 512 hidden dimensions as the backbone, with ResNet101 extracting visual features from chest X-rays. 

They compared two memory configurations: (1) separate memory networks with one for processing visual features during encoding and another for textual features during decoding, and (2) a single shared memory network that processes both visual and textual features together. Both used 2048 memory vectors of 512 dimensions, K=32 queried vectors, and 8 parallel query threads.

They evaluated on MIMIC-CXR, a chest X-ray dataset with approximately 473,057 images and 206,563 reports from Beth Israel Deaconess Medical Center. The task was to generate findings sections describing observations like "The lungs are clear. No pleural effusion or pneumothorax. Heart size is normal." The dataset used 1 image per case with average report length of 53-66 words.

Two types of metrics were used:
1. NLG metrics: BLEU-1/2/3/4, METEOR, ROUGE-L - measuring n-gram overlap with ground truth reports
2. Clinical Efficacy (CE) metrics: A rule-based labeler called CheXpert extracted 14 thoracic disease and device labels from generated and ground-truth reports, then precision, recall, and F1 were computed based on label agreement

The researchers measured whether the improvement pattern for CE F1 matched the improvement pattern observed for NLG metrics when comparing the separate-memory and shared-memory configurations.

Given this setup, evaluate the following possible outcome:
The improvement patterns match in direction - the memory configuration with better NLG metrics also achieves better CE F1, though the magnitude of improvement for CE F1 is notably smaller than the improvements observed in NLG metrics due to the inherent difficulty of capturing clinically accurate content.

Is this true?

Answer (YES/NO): NO